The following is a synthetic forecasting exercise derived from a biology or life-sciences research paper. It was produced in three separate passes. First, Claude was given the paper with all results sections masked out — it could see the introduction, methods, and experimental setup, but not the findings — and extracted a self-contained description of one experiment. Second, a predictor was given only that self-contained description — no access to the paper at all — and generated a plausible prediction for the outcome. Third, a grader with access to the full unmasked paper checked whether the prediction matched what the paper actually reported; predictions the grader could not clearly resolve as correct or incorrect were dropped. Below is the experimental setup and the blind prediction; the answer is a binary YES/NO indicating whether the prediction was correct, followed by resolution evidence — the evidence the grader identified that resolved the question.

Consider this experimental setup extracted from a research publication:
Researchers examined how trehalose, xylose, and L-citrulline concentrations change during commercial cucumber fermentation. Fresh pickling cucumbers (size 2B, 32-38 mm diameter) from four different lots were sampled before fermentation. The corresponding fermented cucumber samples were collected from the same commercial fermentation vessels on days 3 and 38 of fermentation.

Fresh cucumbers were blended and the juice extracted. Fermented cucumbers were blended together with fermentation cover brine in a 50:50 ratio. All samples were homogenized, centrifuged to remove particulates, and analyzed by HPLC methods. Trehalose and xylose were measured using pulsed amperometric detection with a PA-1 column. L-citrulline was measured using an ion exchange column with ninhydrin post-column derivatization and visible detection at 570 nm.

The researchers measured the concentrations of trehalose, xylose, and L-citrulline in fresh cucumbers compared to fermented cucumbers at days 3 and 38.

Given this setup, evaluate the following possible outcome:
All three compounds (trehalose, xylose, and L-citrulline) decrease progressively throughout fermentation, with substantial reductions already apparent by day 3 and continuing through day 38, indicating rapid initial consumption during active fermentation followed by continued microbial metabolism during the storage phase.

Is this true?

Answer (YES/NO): NO